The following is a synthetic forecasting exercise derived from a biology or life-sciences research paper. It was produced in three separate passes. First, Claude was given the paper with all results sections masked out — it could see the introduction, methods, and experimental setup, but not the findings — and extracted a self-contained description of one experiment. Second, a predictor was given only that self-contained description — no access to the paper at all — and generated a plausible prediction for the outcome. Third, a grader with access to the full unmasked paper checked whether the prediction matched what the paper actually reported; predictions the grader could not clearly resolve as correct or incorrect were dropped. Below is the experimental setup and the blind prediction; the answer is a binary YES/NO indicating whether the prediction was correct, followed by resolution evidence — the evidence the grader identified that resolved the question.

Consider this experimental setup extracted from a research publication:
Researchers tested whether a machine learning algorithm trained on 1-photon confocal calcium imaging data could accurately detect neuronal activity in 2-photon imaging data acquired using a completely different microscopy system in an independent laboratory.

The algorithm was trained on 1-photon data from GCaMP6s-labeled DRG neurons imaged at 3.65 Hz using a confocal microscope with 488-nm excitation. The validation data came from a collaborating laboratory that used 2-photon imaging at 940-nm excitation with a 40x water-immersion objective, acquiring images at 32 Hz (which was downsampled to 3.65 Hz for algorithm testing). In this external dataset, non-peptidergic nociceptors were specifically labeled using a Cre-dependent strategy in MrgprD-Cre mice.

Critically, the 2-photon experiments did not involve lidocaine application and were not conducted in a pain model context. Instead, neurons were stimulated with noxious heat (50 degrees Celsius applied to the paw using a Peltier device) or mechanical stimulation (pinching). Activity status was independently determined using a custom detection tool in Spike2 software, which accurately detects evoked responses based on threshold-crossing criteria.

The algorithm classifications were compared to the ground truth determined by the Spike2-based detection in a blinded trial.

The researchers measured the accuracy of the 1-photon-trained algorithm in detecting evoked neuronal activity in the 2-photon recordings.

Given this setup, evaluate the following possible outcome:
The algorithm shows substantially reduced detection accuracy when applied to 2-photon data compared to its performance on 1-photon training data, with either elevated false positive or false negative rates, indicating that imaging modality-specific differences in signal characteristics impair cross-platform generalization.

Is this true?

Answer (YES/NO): NO